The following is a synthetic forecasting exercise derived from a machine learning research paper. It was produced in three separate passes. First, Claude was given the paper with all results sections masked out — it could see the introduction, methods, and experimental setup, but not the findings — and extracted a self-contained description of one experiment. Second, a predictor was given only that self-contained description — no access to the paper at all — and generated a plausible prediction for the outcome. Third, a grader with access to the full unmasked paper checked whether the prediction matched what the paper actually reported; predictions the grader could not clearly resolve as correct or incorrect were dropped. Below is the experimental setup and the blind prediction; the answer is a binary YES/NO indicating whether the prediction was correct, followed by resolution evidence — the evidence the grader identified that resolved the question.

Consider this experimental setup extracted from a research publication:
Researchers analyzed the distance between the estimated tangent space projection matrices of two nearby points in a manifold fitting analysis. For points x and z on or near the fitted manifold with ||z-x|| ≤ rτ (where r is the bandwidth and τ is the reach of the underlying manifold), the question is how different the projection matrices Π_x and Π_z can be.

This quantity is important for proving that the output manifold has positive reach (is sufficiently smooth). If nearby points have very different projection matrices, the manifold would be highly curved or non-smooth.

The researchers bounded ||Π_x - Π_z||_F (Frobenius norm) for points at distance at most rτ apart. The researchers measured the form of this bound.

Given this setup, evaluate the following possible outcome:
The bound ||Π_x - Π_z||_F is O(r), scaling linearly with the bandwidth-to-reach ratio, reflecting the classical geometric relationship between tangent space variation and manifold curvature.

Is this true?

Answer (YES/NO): YES